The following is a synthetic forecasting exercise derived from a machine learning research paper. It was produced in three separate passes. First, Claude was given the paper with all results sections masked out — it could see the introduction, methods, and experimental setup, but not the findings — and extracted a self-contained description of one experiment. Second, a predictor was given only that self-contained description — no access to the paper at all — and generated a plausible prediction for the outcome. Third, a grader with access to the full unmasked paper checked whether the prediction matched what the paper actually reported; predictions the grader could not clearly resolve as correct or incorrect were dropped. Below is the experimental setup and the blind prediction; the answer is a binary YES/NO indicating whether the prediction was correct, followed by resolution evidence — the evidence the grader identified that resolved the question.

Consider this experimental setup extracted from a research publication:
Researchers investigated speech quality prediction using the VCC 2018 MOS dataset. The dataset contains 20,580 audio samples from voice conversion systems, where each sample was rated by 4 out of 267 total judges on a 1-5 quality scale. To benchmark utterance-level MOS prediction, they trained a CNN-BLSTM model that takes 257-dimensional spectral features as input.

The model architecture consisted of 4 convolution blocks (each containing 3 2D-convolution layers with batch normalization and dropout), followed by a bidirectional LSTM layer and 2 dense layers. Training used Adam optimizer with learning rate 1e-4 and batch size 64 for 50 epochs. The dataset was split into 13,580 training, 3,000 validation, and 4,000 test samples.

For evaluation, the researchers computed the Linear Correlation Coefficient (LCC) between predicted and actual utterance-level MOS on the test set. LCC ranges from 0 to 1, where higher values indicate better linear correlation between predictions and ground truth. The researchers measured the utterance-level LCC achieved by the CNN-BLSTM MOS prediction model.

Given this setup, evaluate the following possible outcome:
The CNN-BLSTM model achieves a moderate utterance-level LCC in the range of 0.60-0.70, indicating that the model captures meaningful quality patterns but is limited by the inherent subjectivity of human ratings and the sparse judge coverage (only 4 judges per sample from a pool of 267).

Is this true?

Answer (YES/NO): YES